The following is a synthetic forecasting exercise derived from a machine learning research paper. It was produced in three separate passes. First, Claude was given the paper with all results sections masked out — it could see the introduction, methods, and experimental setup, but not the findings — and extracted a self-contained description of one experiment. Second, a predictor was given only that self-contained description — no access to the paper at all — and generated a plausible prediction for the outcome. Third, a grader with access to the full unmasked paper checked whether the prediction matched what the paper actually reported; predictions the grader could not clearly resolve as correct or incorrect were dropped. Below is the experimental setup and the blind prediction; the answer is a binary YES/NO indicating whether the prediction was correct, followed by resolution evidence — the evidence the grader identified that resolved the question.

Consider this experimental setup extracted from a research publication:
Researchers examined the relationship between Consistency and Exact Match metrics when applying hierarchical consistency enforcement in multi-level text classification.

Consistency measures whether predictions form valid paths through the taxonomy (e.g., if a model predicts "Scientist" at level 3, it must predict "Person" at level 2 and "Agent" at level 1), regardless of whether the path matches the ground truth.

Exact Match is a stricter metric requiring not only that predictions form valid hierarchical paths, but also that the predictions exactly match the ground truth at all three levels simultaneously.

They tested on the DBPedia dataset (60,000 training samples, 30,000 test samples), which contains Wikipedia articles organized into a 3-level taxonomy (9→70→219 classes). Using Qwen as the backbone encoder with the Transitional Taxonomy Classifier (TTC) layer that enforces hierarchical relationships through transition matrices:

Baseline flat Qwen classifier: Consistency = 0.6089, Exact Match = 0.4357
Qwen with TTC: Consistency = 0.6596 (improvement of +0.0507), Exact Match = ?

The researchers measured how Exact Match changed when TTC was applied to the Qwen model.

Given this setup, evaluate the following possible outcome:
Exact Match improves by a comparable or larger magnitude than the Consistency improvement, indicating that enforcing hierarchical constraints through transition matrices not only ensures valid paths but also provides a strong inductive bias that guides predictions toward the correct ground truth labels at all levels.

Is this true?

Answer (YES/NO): NO